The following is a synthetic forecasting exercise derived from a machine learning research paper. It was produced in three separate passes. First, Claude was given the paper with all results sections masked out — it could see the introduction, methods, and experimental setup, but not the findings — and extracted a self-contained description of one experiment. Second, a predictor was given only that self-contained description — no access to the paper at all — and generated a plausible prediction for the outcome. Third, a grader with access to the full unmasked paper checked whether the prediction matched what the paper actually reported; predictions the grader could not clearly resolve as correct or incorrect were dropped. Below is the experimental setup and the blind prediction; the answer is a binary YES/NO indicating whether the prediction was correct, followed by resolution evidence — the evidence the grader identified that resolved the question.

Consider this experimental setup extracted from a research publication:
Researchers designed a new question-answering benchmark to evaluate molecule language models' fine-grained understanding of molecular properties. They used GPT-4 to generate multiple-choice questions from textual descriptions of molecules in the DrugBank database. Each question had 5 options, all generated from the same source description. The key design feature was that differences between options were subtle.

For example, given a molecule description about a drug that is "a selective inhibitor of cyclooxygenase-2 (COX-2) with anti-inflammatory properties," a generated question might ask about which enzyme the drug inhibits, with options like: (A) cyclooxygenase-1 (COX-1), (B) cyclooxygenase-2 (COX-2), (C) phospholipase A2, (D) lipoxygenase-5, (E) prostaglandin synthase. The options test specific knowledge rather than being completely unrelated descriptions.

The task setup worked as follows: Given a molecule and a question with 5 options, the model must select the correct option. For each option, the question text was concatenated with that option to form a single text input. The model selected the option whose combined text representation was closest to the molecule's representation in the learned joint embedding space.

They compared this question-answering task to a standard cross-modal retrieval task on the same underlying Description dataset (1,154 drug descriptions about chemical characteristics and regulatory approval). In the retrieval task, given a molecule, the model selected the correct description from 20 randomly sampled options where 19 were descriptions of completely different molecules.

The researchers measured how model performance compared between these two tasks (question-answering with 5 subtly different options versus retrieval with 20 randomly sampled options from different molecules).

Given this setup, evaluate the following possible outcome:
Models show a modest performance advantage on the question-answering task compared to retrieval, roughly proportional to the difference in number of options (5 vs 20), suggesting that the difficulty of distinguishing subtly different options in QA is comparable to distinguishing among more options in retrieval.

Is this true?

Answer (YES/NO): NO